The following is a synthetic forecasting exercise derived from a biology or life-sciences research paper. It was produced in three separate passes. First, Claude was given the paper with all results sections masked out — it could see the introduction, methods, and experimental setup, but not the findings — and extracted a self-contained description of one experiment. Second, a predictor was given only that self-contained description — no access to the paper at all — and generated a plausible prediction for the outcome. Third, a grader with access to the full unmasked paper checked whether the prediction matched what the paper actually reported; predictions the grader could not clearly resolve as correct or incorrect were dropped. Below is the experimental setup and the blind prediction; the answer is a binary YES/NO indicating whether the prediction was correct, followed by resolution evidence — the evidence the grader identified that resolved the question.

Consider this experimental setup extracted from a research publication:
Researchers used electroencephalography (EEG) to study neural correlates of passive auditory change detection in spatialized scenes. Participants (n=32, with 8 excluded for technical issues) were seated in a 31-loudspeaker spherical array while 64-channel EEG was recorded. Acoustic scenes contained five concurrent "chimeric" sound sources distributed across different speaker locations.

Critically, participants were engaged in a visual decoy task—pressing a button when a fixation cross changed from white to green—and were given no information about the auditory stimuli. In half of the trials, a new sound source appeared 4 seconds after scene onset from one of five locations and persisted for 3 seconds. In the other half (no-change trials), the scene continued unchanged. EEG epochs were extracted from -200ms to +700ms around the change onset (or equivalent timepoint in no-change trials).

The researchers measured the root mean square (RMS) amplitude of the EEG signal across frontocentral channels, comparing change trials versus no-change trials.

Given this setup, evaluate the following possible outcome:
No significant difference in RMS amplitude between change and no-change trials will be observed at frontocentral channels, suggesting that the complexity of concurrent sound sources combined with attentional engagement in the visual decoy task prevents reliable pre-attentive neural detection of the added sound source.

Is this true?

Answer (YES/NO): NO